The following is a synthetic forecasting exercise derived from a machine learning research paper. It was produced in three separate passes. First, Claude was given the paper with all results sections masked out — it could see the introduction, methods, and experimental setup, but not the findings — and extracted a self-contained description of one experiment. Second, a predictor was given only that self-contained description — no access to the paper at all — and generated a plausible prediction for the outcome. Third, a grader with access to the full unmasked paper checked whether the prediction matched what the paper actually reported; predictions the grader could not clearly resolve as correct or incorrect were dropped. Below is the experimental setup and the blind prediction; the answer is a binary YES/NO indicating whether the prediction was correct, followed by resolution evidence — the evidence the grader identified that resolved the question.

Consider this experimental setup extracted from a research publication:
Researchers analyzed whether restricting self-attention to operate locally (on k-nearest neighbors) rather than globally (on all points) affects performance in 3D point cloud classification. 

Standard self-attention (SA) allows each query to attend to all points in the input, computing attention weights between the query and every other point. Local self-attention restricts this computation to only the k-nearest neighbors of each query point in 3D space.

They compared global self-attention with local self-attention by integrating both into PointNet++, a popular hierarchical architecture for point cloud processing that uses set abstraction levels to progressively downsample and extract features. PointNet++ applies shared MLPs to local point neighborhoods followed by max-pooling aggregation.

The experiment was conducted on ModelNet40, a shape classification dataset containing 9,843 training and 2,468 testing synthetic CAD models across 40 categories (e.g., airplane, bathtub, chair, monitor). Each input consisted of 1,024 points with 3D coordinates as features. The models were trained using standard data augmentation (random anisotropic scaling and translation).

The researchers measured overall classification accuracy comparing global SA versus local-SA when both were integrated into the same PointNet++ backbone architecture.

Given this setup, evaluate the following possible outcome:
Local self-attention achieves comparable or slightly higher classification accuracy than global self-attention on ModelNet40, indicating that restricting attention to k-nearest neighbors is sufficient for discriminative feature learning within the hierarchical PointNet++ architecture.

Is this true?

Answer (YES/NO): YES